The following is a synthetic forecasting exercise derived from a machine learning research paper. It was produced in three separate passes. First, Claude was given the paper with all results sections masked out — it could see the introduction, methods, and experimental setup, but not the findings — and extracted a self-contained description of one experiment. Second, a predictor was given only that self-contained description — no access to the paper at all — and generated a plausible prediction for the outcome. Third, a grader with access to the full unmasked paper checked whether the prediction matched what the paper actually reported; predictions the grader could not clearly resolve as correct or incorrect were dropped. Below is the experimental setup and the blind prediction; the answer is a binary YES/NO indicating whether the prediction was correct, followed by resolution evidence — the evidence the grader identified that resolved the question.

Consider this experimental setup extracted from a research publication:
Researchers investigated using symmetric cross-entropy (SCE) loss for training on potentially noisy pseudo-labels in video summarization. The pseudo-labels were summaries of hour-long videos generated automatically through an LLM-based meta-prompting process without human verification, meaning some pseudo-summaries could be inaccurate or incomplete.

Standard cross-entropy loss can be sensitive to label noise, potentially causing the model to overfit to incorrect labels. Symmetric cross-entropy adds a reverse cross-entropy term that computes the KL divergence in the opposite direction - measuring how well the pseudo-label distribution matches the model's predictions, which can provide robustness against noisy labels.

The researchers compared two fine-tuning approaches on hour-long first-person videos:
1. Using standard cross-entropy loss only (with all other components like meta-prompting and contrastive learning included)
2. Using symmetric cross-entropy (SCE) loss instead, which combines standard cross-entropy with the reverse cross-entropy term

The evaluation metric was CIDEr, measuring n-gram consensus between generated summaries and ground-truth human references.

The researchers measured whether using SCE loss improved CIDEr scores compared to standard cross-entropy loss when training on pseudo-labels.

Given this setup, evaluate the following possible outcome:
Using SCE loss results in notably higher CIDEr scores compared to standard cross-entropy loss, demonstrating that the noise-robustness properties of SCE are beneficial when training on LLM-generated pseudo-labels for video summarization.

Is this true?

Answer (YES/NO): NO